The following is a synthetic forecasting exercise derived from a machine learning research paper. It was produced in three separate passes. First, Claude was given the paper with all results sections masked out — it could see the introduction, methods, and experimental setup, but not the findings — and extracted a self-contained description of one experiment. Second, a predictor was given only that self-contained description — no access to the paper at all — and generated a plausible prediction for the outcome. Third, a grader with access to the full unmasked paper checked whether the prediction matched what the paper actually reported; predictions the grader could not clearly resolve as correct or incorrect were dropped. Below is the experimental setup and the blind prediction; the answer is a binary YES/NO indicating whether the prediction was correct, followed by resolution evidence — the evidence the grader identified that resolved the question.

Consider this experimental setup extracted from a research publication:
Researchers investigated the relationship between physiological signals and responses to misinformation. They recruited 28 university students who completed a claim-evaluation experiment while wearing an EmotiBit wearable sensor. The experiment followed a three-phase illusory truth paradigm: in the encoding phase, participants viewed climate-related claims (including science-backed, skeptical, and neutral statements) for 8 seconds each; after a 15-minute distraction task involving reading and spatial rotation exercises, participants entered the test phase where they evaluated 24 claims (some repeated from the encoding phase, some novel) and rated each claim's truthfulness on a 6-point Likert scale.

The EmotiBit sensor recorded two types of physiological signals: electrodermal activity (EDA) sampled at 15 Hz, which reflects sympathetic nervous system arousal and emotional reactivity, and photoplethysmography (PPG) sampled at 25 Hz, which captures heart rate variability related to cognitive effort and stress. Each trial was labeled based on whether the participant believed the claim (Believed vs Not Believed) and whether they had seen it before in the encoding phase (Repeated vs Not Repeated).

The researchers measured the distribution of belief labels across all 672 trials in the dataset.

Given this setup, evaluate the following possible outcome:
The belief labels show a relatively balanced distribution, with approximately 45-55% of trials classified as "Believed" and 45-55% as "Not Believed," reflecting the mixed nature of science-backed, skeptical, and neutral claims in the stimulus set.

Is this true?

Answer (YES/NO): NO